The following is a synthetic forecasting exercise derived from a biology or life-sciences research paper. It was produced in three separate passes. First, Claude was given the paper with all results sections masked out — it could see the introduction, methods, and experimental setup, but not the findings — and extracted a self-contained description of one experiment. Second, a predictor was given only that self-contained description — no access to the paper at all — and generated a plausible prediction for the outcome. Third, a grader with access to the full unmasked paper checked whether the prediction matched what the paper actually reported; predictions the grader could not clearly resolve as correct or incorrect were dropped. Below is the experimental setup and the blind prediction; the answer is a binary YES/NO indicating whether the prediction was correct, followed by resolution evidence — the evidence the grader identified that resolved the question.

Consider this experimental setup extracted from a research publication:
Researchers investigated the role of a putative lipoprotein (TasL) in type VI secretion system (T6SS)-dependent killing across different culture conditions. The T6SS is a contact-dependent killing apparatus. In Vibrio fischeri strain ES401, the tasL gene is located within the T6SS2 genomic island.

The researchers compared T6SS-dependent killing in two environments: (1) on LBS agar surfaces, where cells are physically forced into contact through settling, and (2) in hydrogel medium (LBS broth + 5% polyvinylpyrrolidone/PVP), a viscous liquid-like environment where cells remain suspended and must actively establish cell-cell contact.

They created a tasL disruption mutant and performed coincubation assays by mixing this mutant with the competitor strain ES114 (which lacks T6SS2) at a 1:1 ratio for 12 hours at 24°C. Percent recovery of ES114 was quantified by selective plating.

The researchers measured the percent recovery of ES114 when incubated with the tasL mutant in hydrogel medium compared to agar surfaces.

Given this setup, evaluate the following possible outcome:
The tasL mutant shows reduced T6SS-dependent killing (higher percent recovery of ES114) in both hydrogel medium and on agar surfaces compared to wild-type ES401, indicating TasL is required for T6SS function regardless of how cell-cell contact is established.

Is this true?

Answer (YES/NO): NO